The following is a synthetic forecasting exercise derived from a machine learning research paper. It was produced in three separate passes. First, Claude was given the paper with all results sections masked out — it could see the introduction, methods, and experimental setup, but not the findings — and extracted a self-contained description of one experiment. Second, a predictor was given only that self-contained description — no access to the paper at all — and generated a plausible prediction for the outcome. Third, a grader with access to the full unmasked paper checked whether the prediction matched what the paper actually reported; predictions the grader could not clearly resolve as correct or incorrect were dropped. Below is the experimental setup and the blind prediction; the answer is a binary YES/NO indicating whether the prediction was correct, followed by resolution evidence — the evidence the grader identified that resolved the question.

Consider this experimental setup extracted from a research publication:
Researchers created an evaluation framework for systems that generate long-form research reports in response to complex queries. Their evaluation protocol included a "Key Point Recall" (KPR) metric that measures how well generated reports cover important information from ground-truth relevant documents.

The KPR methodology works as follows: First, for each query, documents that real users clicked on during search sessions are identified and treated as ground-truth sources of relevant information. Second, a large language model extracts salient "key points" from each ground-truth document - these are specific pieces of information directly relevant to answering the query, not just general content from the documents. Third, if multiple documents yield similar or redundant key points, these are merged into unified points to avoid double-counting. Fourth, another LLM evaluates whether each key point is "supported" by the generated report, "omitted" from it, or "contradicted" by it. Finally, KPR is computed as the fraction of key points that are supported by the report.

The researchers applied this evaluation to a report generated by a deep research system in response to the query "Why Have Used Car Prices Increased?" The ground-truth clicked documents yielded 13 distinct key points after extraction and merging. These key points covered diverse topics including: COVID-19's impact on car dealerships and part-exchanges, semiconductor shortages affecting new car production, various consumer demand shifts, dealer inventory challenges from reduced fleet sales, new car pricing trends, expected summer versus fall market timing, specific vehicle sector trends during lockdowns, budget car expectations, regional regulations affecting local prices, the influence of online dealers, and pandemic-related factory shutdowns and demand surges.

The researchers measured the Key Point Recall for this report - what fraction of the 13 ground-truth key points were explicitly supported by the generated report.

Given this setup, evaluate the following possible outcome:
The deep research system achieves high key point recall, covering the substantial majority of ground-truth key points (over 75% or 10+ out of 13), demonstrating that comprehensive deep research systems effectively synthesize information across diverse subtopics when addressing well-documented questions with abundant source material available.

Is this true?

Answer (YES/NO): NO